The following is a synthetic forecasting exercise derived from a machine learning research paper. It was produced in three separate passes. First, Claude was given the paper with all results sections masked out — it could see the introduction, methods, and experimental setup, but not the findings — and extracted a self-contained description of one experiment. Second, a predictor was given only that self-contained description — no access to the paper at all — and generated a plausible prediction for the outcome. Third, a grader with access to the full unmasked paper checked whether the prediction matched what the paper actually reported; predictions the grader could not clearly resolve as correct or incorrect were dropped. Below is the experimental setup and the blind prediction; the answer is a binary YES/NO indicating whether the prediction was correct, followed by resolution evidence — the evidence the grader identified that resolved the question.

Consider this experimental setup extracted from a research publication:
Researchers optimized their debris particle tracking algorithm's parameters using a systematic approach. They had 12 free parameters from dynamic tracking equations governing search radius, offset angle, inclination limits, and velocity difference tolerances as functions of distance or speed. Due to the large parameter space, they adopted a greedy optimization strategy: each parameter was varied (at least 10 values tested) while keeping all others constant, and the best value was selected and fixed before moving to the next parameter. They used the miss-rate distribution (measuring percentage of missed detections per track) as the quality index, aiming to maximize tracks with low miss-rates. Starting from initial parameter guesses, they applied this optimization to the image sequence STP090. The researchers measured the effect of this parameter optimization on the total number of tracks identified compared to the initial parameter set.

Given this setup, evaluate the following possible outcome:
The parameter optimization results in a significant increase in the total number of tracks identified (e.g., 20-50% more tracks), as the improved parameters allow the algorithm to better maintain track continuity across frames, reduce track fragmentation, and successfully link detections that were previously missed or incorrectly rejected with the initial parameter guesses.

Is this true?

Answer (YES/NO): NO